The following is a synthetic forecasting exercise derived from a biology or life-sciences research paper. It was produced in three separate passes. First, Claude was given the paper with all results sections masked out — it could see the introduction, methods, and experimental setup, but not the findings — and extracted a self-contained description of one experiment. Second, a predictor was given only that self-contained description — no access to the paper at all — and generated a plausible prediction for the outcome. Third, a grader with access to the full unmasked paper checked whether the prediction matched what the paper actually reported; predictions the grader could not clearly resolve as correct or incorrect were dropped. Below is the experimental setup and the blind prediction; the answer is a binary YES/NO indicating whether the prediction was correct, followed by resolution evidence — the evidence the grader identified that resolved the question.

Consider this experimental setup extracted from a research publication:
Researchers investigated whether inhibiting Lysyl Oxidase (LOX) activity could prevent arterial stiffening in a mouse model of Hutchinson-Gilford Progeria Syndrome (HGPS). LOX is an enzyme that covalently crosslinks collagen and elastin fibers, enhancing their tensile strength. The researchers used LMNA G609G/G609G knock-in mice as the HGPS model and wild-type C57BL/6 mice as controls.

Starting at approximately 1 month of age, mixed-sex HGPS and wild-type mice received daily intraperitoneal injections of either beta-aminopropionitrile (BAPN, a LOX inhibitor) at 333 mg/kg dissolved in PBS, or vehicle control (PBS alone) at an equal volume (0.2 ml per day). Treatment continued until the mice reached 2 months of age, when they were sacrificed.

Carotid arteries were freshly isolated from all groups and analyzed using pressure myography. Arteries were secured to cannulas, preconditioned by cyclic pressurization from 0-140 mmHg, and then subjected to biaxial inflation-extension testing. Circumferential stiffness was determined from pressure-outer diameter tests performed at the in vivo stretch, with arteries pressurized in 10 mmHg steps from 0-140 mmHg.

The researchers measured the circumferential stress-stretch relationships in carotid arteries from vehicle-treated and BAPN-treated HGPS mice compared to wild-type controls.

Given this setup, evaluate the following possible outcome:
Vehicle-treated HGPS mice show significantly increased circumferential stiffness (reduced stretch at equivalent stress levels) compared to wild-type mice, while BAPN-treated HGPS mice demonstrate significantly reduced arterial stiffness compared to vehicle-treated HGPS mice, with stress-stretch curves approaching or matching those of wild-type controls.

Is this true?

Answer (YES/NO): YES